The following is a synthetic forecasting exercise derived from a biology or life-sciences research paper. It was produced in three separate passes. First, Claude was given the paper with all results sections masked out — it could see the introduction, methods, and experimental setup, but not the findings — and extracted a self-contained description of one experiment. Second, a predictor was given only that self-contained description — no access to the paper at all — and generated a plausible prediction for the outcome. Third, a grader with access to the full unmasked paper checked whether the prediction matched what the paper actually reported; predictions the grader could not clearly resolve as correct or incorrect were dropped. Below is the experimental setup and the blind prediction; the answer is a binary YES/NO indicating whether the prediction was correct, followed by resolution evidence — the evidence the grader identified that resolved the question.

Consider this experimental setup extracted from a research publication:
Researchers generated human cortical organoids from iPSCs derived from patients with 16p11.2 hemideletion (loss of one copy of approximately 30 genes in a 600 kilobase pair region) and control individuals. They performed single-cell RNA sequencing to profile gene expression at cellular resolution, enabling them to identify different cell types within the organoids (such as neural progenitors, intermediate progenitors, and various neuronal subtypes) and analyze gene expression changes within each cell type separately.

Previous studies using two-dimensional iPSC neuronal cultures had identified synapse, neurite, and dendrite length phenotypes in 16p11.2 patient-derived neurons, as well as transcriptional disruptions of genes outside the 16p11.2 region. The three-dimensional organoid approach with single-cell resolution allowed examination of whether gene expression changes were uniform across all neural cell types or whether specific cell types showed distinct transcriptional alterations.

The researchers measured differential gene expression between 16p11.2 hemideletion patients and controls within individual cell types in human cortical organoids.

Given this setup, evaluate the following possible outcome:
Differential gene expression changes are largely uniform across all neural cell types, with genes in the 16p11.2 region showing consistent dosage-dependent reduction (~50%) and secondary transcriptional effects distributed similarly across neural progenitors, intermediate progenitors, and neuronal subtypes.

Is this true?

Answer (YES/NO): NO